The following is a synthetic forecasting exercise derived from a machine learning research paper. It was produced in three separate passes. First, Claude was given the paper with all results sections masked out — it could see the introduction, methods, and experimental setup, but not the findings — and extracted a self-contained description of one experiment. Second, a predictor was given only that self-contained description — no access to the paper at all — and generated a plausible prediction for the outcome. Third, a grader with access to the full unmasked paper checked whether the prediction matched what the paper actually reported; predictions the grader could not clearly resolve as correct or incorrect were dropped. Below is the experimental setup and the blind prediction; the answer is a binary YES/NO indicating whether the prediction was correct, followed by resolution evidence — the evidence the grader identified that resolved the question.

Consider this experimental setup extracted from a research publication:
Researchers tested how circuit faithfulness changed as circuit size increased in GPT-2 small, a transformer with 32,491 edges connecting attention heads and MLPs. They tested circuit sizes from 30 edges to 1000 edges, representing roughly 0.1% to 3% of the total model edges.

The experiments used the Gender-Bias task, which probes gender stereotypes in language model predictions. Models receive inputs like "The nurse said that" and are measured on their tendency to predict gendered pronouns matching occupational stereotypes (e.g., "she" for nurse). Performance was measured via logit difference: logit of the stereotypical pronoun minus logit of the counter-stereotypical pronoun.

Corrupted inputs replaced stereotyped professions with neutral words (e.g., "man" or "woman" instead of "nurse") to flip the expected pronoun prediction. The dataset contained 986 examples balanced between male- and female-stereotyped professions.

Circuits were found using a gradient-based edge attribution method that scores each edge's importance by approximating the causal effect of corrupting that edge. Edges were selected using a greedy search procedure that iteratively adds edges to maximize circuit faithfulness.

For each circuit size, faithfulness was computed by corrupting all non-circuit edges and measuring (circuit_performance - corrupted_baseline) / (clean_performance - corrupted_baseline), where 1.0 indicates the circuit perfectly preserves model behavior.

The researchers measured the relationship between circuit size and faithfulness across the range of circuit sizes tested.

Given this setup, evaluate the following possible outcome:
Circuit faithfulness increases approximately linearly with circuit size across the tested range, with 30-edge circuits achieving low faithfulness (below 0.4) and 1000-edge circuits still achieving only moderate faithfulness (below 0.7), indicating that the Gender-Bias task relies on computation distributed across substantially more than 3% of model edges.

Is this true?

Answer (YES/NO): NO